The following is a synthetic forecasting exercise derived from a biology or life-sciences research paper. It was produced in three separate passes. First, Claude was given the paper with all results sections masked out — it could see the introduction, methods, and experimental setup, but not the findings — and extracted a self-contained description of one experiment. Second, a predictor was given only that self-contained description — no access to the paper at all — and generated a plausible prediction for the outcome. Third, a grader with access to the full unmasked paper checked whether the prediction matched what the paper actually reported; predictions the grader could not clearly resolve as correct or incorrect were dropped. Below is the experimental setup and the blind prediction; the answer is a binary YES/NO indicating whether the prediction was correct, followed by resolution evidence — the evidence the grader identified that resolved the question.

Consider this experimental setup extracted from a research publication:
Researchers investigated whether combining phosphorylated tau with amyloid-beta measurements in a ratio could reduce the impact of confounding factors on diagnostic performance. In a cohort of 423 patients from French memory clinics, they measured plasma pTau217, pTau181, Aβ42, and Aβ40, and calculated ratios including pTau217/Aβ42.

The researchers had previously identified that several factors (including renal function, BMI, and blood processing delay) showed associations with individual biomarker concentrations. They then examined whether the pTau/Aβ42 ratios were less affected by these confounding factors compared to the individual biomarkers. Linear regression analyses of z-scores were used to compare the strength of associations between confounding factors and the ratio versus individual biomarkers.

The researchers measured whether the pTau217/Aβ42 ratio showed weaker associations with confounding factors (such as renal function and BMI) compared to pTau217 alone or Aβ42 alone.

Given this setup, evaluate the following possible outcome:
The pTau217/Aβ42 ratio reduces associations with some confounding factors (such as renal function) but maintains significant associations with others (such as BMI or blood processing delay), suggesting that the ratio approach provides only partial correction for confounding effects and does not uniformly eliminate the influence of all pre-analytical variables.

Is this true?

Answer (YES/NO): NO